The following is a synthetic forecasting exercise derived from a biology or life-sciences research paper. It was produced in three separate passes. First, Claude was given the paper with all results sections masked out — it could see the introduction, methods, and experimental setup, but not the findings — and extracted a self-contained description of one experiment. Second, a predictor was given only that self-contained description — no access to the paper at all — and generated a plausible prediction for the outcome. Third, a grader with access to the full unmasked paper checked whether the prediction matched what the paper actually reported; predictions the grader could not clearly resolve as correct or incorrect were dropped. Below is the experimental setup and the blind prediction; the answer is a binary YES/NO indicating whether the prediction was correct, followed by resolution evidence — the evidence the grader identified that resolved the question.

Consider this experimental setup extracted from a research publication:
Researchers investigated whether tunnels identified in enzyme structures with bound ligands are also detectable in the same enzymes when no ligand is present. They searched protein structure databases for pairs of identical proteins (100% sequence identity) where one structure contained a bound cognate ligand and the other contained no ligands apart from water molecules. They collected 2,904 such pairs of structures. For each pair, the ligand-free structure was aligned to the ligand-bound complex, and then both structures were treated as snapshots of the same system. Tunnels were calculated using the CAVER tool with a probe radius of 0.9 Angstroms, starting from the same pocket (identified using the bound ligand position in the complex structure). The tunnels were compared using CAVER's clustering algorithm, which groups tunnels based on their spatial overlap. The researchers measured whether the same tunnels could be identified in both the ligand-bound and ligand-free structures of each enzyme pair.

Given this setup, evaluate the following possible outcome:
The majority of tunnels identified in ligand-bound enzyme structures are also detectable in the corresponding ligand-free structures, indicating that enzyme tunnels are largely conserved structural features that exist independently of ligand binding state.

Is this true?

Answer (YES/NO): NO